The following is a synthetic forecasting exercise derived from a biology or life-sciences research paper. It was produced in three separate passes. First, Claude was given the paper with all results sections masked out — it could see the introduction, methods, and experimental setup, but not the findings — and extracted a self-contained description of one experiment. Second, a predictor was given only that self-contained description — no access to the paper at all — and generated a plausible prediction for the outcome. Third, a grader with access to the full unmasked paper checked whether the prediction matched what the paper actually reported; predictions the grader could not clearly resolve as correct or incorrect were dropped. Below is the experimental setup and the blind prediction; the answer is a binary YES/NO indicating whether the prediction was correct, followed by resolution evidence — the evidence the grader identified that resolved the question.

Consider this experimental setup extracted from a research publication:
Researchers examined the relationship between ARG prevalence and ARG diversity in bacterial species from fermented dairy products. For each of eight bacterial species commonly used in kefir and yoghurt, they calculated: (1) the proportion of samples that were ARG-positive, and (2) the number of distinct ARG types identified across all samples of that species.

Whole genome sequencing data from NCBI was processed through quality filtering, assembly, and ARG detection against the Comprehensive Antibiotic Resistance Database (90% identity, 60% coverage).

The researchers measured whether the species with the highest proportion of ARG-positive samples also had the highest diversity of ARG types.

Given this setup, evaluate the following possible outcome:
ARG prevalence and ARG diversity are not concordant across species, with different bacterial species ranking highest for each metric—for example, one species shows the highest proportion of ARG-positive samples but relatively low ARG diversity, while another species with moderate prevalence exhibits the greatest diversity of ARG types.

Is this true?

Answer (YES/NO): YES